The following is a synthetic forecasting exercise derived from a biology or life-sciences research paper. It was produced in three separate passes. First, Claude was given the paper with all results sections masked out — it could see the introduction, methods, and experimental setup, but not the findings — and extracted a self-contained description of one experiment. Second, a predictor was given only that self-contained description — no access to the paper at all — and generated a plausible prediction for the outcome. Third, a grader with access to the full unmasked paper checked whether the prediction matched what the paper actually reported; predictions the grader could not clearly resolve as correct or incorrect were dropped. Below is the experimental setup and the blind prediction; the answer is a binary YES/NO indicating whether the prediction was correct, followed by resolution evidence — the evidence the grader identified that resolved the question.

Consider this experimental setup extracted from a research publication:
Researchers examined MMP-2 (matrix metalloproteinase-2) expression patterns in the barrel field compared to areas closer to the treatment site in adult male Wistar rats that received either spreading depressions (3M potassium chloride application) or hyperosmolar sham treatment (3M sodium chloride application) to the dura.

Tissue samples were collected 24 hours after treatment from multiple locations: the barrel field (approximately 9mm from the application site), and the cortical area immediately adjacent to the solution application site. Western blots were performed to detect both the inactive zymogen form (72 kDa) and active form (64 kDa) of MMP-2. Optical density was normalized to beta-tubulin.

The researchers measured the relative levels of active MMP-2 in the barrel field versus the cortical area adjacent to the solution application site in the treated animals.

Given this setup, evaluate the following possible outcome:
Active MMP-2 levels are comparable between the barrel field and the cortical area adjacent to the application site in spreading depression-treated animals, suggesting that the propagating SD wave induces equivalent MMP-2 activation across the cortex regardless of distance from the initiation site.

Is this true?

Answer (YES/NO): NO